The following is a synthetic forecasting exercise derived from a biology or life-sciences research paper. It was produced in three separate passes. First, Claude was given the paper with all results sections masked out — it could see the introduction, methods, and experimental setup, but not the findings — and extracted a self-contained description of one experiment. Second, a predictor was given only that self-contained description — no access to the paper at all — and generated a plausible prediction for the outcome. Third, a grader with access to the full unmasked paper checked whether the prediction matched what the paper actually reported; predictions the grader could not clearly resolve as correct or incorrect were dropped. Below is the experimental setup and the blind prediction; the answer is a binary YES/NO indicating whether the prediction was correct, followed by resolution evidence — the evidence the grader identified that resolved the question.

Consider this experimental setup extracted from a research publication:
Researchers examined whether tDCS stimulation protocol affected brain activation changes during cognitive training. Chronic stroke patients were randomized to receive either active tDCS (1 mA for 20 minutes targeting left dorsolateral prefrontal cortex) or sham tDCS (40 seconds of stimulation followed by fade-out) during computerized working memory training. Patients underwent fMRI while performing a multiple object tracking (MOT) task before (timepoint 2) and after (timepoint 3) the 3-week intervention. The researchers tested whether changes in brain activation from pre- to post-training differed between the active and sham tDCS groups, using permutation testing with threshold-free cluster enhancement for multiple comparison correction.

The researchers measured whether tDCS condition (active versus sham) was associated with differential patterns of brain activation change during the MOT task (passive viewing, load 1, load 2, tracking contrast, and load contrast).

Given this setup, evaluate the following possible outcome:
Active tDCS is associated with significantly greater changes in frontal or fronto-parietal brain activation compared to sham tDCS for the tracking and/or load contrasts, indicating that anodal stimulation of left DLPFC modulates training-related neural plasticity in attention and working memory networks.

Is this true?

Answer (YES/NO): NO